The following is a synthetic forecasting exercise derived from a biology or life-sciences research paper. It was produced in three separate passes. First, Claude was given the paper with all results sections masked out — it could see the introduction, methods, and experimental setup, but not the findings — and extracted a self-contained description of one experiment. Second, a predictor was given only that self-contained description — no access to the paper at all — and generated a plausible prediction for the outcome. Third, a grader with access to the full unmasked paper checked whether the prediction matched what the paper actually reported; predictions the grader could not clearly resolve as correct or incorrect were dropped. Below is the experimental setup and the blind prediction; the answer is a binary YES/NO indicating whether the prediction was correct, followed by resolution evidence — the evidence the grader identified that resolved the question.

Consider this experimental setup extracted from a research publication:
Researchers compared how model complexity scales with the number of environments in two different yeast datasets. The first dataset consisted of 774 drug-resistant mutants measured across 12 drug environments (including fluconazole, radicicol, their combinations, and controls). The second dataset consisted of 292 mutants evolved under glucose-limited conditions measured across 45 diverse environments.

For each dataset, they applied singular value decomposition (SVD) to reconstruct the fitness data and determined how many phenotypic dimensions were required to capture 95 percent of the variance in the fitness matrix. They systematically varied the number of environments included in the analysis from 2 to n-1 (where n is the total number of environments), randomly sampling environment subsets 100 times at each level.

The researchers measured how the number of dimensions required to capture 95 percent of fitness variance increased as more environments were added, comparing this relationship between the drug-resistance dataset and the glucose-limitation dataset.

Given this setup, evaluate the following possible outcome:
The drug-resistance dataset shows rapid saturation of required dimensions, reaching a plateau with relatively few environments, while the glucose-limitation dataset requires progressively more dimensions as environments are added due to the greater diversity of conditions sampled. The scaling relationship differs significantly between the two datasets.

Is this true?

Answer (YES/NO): NO